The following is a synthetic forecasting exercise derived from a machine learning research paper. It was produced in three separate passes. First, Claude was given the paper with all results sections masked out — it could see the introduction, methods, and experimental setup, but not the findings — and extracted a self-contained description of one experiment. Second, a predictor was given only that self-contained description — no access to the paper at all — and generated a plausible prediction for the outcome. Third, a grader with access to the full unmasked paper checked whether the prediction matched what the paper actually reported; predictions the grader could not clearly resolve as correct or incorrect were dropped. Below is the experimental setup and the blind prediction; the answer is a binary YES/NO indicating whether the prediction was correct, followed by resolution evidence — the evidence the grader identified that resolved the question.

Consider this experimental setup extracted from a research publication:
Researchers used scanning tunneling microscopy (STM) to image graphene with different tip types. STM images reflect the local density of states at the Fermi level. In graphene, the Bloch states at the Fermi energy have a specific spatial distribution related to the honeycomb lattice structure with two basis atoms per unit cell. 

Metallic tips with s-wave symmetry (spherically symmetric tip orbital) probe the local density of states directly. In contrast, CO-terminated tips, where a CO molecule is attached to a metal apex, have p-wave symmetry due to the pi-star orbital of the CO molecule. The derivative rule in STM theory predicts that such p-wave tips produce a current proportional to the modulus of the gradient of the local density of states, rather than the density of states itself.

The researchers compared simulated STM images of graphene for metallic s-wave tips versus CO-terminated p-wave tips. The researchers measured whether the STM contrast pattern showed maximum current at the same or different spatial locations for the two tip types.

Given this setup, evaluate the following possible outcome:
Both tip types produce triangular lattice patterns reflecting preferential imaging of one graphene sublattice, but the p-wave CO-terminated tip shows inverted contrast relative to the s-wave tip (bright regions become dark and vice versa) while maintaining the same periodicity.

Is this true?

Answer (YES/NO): NO